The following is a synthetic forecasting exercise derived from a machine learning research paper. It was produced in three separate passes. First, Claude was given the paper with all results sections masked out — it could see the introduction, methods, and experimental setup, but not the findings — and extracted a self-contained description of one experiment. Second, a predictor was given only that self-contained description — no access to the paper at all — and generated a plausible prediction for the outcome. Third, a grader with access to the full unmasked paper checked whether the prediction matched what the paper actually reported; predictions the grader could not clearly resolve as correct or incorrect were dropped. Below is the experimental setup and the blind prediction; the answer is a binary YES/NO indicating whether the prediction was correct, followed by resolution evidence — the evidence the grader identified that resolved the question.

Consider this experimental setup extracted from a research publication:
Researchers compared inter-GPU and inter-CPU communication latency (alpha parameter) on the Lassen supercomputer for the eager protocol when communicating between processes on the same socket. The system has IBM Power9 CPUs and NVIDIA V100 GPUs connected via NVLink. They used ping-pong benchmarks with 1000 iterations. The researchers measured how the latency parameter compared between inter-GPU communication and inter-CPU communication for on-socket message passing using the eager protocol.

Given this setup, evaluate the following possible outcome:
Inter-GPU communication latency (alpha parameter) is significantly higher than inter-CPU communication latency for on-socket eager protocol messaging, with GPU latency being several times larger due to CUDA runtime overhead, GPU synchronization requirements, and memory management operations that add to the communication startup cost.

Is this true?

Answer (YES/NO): YES